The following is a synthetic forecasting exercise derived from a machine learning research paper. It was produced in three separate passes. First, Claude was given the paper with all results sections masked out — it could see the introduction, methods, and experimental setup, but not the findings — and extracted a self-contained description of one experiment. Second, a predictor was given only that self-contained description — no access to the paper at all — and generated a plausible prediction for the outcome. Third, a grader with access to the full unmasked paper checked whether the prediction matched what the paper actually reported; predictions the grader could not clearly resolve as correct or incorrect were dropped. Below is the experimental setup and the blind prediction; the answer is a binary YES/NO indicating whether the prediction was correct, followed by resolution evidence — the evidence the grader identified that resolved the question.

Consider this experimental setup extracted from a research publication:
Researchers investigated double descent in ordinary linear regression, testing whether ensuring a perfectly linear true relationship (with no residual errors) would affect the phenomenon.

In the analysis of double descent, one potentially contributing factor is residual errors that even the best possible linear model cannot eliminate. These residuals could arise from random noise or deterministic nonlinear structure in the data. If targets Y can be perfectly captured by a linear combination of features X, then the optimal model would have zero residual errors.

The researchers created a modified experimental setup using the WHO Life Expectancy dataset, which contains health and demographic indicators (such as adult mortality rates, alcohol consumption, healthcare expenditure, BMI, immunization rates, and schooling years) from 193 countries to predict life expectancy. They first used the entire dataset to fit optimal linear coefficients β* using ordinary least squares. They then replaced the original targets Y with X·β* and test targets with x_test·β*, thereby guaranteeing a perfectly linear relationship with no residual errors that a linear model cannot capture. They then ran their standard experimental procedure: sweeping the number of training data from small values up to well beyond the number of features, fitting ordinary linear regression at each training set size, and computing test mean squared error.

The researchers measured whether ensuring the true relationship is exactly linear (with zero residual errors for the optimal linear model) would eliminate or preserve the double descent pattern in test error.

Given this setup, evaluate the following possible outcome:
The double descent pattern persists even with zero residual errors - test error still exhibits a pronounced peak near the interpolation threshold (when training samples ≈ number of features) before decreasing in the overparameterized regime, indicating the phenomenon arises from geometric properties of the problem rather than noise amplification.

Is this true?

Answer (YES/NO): NO